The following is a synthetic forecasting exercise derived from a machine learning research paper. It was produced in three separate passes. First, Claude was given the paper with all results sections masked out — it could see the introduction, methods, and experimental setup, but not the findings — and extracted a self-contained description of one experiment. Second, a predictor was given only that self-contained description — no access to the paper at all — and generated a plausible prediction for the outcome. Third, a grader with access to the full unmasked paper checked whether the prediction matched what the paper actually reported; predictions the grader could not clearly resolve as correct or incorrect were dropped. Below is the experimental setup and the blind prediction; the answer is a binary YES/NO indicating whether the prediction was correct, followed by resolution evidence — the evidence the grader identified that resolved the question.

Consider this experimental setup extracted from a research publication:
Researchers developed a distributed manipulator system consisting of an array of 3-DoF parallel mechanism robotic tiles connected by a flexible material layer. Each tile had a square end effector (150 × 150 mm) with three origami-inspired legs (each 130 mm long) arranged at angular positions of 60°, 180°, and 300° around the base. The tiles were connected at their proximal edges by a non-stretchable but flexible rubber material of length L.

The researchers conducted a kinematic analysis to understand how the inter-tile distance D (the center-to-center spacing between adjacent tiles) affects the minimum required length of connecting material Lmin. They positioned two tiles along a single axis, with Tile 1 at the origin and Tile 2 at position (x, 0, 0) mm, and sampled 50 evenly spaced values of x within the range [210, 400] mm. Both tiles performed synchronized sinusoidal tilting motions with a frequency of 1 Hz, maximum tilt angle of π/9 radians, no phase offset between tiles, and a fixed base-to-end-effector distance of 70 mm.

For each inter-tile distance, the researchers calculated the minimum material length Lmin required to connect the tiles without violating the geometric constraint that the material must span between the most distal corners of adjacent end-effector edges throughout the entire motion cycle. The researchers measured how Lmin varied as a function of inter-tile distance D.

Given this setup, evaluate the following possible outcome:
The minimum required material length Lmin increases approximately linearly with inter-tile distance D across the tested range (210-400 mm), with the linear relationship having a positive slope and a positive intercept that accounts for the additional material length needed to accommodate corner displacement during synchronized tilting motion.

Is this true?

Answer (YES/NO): YES